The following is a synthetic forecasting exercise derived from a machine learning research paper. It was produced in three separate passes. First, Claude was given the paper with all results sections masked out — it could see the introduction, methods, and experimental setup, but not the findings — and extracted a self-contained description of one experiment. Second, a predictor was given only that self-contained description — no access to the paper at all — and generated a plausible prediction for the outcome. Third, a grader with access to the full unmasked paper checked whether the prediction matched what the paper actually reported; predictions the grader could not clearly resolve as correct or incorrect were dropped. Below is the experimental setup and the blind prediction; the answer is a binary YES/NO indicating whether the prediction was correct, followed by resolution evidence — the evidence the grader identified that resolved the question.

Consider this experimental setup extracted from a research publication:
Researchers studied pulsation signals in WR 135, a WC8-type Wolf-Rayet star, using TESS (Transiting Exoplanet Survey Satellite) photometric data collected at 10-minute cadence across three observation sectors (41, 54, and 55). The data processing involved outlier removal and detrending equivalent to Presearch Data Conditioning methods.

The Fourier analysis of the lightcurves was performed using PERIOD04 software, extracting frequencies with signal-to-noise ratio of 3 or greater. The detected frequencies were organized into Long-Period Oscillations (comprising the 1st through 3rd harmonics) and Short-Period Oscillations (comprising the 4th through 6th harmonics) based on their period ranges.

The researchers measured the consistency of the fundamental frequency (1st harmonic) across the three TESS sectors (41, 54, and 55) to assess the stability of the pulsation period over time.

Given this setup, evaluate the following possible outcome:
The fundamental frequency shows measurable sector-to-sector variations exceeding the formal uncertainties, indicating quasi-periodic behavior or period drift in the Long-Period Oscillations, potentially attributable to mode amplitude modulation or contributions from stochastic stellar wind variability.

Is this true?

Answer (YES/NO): NO